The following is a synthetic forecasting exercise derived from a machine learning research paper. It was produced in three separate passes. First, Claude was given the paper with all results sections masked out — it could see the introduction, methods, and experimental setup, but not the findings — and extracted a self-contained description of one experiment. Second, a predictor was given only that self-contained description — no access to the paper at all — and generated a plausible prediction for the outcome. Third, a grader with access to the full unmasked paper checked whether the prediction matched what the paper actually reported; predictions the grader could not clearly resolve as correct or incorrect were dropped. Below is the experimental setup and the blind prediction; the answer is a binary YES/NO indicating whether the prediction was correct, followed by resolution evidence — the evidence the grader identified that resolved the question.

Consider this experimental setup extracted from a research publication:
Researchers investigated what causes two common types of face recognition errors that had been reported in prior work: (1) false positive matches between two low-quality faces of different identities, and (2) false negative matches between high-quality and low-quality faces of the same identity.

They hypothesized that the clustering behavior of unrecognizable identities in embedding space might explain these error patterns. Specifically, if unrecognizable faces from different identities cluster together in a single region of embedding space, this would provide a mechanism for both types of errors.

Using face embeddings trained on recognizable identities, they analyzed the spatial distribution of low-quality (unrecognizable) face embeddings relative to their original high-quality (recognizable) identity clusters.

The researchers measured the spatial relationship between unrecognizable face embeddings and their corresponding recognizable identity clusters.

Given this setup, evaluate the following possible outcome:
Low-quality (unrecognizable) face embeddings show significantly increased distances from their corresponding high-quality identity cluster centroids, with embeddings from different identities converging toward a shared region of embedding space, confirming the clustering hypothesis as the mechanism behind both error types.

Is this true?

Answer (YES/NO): YES